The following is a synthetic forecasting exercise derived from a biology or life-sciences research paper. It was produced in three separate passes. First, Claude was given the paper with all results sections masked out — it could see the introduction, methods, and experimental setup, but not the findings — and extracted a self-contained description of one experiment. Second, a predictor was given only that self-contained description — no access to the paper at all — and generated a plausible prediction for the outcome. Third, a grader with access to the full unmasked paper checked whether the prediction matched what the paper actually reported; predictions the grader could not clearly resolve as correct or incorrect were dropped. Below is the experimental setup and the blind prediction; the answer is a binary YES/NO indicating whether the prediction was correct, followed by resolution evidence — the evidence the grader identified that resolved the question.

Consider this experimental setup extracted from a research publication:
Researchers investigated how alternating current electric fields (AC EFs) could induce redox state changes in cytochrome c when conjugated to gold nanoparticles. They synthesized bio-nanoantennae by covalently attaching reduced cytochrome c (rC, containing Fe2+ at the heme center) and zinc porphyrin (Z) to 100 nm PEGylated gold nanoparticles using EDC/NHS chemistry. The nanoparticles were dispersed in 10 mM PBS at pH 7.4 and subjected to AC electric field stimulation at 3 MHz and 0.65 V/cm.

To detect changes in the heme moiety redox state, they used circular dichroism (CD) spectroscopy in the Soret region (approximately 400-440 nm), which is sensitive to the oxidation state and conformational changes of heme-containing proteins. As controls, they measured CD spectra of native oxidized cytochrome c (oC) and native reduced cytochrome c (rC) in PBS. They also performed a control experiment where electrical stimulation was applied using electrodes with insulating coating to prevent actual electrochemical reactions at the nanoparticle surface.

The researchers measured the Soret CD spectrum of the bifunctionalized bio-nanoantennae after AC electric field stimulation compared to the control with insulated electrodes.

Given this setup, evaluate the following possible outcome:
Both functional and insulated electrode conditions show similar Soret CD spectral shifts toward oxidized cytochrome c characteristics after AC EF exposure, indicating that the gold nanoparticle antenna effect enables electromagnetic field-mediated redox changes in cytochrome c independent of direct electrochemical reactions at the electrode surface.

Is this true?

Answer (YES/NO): NO